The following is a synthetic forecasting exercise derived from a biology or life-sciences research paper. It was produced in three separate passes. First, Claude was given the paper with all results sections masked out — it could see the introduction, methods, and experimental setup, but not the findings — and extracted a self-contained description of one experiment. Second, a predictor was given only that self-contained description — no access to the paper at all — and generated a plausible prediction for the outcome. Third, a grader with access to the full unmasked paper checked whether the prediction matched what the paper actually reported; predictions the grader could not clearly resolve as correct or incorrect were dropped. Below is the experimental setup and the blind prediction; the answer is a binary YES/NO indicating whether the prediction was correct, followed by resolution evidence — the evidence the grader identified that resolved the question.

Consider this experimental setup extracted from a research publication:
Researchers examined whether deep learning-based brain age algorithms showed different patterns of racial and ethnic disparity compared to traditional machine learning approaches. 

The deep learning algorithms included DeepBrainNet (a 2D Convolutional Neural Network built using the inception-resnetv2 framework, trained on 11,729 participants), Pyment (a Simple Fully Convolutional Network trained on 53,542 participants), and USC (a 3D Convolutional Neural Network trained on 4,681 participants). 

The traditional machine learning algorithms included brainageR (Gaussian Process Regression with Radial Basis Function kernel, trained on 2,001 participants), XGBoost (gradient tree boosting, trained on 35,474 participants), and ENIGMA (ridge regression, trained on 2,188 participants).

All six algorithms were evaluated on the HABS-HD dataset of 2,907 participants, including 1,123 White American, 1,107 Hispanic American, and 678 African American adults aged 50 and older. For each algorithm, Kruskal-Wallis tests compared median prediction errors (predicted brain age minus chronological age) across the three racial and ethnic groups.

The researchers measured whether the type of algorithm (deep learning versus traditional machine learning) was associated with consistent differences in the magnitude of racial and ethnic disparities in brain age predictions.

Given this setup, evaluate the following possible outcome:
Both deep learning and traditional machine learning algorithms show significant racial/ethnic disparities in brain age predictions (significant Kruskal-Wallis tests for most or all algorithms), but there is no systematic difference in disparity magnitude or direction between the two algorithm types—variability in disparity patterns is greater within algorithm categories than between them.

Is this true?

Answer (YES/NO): YES